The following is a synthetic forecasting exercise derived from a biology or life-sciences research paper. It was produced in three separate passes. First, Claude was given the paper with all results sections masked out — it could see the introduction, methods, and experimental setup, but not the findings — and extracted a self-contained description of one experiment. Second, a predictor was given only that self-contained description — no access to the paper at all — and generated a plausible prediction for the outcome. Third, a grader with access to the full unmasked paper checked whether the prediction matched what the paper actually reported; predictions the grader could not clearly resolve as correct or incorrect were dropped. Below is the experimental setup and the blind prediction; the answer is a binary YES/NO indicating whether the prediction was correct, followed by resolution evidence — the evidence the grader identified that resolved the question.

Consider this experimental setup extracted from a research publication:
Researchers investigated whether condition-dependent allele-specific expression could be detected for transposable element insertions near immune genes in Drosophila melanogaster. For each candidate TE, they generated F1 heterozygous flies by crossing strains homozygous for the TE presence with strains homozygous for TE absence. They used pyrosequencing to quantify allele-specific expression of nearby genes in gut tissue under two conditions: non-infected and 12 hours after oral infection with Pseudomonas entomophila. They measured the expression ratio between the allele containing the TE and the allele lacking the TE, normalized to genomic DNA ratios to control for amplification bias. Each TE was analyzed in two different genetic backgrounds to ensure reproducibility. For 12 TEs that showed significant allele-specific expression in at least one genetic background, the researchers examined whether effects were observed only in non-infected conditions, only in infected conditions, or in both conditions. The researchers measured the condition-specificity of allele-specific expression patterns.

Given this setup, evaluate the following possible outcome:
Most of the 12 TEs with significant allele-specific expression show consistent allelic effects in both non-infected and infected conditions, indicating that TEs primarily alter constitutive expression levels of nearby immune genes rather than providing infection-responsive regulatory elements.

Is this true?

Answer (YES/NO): NO